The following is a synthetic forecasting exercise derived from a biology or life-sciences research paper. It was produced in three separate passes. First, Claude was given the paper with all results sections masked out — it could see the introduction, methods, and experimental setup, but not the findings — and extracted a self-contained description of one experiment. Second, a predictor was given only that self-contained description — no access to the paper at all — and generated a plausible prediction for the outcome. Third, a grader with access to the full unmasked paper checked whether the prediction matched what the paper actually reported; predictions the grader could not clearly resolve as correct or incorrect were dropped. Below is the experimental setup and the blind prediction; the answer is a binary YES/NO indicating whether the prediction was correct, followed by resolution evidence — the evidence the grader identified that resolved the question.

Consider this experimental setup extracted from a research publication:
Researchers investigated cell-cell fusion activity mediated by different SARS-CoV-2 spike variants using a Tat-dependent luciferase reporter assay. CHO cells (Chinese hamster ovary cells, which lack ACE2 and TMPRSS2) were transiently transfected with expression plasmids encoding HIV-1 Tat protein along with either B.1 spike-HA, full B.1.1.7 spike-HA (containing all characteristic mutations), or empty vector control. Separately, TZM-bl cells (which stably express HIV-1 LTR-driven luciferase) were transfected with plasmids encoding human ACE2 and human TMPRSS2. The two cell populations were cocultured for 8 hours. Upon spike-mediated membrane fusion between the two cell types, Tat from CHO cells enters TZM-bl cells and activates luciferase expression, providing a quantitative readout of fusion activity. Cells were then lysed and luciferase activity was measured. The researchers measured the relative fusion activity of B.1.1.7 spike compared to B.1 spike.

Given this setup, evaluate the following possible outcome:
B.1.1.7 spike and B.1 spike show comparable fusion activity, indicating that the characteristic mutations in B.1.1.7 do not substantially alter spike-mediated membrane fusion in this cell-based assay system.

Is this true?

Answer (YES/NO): NO